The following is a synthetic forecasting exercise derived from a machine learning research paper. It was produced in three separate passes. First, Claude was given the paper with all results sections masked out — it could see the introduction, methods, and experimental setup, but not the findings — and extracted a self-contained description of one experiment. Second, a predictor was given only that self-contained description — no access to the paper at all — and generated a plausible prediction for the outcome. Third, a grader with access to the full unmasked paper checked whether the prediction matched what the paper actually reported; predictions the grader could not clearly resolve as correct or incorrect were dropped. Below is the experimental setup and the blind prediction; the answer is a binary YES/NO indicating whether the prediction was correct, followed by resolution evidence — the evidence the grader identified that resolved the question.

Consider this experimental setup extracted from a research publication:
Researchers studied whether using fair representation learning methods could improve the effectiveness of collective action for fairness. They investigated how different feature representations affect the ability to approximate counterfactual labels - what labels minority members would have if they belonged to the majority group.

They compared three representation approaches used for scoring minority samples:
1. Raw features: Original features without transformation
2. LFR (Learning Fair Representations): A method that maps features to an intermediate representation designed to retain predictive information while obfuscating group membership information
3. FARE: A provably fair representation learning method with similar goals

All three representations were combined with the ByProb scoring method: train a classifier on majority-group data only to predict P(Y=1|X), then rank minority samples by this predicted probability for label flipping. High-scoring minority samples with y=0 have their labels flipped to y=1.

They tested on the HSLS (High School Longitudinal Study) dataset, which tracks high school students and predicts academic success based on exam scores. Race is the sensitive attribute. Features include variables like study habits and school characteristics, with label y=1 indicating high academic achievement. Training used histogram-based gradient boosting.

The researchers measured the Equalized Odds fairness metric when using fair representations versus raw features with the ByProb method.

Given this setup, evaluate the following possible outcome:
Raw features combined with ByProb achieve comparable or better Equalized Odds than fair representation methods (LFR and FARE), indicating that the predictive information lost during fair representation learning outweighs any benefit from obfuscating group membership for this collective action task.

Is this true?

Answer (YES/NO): YES